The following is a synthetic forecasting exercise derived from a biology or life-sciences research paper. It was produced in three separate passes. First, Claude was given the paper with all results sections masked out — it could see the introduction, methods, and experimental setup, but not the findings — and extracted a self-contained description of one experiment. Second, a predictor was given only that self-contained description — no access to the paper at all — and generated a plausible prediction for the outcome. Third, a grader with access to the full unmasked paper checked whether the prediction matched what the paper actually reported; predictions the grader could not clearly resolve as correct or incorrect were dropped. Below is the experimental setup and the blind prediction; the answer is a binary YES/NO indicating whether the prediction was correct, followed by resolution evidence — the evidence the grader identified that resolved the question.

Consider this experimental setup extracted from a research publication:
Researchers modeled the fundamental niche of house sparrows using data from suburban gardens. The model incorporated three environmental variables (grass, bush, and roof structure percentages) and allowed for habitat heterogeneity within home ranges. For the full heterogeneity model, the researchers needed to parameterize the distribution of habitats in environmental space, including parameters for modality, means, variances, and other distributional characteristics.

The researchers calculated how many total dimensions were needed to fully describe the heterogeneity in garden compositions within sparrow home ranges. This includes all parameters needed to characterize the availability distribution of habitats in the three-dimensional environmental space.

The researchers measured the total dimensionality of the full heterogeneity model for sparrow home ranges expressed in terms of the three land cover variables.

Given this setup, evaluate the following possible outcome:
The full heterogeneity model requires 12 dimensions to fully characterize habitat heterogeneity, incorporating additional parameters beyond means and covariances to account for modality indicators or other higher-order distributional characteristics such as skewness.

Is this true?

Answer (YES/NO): NO